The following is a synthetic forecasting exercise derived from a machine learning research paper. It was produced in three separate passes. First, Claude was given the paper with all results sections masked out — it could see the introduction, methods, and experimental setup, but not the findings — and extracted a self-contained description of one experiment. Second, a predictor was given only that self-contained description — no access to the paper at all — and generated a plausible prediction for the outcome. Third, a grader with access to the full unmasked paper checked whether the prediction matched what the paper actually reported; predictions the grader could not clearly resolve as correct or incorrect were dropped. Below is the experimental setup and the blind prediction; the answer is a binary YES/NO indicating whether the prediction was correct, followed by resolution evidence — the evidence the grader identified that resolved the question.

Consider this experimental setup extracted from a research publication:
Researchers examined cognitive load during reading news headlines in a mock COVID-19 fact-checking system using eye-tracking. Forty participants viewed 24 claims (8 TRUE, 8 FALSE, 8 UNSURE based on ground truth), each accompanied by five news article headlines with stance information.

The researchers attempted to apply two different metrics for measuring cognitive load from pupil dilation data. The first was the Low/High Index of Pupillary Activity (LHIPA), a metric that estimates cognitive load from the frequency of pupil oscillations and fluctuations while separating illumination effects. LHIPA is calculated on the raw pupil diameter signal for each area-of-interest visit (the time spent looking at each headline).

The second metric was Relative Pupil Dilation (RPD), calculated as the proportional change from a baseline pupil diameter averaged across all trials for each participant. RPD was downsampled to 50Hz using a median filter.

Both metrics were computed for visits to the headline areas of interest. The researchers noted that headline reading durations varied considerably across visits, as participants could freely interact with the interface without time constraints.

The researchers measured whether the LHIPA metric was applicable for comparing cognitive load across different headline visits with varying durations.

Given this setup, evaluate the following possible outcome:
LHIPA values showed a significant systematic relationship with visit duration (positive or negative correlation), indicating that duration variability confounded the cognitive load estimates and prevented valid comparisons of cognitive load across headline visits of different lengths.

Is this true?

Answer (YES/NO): NO